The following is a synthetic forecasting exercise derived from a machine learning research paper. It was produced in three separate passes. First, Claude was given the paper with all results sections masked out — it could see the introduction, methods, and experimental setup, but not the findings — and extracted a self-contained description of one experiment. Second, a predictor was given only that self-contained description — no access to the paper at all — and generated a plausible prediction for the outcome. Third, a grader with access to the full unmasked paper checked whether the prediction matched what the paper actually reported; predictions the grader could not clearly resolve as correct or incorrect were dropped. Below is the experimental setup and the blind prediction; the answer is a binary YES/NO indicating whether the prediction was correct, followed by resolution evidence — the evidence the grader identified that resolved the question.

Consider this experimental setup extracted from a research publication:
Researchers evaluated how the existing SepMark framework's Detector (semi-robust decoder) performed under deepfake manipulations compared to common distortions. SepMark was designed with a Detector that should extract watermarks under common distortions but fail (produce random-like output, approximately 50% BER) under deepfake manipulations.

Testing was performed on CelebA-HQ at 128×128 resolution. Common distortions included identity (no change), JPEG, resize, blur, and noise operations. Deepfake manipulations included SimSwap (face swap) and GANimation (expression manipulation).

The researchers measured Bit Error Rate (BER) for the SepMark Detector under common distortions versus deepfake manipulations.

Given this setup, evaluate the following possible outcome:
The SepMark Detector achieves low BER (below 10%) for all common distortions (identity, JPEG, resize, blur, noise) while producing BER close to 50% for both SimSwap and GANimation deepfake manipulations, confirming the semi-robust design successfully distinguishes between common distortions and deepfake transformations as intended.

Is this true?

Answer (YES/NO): NO